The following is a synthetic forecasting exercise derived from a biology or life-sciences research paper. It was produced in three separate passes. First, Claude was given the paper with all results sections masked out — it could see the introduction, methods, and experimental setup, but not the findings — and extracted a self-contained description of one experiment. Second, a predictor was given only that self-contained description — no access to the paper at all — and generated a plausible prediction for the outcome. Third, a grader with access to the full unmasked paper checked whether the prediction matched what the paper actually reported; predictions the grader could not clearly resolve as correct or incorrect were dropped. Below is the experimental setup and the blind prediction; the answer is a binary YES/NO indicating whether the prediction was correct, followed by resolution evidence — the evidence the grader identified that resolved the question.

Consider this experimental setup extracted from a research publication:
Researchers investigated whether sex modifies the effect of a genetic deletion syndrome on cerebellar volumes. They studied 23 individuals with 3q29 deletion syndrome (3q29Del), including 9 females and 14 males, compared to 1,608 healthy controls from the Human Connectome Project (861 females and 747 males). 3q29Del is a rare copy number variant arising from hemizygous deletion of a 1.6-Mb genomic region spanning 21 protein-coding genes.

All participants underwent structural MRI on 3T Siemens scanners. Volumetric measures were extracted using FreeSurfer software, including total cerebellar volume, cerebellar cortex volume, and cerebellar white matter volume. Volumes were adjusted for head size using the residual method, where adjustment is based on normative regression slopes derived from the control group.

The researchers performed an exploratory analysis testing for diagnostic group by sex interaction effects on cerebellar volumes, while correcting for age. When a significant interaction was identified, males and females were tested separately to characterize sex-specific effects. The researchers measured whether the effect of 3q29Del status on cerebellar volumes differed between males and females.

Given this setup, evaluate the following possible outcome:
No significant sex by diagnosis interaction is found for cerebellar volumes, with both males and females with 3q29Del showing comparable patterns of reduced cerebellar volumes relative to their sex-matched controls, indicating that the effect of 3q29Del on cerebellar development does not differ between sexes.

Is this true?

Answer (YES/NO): YES